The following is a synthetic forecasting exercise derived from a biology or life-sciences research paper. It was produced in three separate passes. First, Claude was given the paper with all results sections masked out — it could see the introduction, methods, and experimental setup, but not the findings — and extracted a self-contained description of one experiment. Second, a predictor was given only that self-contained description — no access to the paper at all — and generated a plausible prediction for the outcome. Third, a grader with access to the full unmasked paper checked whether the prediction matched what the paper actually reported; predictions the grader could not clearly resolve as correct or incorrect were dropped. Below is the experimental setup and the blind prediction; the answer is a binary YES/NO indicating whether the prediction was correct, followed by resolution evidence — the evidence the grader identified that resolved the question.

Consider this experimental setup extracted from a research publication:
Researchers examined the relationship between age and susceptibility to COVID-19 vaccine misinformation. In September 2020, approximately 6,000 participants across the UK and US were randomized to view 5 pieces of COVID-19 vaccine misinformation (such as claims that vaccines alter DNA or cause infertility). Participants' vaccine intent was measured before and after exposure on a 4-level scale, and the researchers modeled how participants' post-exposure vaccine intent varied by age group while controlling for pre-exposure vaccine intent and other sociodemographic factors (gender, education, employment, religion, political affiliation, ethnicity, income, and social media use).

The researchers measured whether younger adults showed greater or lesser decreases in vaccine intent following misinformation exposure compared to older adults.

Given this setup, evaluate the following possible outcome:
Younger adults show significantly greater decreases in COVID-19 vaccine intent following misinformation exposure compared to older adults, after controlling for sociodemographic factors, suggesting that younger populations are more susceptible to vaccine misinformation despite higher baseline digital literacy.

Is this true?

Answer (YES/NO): NO